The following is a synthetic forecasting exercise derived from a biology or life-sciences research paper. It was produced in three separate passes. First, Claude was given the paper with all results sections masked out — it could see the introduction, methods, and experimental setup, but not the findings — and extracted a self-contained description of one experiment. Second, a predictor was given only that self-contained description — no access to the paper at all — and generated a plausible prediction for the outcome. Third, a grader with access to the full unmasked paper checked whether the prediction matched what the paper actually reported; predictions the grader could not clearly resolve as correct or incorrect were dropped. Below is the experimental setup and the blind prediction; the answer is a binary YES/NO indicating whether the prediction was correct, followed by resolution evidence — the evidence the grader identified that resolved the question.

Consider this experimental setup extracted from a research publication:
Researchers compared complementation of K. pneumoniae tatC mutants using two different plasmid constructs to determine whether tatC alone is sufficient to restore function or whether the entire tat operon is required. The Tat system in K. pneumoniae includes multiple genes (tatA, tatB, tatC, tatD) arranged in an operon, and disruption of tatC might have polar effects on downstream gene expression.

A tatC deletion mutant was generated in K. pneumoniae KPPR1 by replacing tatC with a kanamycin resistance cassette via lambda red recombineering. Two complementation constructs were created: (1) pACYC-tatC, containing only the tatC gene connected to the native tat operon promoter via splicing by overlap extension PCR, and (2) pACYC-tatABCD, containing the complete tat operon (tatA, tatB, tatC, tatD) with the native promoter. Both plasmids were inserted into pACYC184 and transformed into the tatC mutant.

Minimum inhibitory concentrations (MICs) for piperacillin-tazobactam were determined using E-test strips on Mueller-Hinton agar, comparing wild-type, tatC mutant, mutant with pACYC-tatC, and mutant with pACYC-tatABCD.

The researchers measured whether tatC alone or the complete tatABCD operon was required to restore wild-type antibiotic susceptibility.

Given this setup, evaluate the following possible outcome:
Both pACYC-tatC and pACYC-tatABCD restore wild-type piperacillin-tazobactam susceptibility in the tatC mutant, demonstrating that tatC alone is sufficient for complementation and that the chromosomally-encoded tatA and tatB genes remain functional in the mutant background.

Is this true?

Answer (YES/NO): YES